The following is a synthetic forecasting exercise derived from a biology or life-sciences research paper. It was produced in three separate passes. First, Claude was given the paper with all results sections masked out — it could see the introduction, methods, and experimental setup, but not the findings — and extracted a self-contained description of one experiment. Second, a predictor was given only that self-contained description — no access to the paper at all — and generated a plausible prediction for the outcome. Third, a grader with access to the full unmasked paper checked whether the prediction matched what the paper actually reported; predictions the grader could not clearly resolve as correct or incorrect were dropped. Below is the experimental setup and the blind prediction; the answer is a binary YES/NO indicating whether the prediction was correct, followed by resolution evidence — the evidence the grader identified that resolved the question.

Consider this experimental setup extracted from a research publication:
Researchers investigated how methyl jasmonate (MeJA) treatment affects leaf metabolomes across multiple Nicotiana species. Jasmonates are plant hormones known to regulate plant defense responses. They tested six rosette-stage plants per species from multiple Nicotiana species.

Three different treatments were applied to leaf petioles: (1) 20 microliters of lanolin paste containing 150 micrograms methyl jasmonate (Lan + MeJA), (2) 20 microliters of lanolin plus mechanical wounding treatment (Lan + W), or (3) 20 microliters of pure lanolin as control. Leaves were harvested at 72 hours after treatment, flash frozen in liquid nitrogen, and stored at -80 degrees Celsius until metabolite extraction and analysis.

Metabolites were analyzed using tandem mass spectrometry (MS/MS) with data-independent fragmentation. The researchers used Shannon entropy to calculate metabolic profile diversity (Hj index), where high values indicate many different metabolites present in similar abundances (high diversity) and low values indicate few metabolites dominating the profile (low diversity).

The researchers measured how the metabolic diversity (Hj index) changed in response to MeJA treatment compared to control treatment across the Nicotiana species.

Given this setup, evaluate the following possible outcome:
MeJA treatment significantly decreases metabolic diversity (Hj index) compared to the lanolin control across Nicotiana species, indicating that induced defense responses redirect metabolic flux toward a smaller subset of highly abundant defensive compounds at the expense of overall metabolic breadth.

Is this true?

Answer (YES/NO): YES